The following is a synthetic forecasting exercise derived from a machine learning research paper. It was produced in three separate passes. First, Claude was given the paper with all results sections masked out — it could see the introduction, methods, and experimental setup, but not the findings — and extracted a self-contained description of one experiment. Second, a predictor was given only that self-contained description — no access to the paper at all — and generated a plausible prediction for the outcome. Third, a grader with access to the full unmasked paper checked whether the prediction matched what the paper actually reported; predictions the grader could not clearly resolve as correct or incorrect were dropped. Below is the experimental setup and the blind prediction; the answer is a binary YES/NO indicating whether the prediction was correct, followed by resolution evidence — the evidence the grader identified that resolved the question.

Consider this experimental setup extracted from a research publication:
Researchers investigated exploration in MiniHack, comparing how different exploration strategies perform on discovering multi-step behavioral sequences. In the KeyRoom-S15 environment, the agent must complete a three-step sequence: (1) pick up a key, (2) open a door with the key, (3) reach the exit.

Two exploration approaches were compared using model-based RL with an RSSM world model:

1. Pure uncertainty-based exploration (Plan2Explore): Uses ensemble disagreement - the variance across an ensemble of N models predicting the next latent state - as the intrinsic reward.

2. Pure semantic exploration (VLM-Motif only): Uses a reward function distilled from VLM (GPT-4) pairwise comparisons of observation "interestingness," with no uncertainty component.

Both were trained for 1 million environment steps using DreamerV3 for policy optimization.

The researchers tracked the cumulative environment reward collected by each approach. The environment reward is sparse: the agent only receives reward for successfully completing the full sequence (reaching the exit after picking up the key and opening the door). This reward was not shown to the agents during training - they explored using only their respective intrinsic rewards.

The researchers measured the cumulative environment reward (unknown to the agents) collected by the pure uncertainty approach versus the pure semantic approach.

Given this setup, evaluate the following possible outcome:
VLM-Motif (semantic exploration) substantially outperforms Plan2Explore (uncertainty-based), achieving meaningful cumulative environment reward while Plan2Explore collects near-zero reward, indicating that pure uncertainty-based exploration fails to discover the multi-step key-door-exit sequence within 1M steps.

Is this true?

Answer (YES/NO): NO